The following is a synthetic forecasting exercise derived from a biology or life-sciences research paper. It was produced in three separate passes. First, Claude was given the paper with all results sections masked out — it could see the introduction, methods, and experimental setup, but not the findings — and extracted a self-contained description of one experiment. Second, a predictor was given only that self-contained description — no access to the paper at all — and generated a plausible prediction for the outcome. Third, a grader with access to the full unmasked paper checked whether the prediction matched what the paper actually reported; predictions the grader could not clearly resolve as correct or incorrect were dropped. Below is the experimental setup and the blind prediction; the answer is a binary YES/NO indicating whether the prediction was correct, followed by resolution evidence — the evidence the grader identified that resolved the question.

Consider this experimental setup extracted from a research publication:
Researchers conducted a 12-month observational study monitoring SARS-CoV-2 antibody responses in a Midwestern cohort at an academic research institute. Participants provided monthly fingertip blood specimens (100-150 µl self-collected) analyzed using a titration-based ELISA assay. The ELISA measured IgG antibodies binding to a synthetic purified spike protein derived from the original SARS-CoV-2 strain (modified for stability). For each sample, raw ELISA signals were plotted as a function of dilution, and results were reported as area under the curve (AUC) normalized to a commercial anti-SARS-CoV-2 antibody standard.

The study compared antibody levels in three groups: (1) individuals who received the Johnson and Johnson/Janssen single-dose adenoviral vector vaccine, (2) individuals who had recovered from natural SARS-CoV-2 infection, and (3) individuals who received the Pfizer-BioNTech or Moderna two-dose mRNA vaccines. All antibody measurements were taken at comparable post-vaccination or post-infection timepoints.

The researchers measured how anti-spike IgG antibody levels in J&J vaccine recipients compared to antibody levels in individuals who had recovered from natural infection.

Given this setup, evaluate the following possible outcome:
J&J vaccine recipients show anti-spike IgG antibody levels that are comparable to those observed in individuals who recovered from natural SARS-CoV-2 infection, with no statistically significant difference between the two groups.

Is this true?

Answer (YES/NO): NO